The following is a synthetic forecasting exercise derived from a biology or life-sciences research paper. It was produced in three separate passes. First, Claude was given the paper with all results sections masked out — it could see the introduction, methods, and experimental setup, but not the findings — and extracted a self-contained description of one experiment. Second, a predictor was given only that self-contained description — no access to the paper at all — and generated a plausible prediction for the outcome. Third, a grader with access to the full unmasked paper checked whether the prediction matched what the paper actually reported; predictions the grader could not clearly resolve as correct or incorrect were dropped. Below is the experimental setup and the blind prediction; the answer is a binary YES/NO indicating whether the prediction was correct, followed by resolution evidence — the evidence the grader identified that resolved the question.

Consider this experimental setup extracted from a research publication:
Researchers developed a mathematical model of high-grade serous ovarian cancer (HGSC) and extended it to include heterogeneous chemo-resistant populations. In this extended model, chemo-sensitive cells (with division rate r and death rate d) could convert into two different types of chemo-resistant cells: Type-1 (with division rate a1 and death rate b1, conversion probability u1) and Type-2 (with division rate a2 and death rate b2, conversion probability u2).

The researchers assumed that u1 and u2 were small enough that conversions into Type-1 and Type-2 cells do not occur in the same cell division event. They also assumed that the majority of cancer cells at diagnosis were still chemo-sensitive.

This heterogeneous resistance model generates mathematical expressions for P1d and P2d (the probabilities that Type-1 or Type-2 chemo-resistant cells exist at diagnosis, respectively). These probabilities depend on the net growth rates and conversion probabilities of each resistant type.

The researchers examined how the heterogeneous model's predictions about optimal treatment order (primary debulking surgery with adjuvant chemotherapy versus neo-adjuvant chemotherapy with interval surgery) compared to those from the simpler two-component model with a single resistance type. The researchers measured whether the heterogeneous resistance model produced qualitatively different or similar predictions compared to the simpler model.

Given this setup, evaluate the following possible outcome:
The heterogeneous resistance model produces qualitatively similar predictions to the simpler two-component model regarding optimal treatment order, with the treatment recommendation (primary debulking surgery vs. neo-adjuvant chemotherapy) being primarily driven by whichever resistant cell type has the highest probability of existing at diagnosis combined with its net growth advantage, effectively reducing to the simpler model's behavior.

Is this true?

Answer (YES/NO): YES